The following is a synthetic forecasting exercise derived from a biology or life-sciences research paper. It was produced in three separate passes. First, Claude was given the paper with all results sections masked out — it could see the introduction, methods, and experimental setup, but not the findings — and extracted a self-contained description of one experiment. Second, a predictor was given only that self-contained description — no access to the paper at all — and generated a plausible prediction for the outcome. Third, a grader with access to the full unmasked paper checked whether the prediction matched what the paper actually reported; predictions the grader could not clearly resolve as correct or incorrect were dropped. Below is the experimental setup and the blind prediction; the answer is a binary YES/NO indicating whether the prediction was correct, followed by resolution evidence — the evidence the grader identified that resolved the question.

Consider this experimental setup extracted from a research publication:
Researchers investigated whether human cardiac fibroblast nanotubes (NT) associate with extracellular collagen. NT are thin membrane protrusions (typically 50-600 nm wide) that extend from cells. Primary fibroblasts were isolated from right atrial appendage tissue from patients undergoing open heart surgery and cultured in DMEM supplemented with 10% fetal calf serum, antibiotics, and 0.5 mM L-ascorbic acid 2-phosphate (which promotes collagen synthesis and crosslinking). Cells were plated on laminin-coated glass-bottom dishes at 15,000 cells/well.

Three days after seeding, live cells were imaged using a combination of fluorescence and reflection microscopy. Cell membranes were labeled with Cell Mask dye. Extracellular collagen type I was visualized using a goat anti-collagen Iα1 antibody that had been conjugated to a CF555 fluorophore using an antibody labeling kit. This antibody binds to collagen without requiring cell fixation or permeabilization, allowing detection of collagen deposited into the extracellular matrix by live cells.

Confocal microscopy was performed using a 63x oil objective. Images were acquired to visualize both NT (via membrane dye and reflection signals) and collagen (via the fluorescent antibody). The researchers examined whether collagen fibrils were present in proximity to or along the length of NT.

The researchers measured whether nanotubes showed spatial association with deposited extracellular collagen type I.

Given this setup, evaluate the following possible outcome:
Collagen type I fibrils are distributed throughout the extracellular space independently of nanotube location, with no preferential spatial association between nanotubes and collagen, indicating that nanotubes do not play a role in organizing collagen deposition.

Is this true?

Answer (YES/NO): NO